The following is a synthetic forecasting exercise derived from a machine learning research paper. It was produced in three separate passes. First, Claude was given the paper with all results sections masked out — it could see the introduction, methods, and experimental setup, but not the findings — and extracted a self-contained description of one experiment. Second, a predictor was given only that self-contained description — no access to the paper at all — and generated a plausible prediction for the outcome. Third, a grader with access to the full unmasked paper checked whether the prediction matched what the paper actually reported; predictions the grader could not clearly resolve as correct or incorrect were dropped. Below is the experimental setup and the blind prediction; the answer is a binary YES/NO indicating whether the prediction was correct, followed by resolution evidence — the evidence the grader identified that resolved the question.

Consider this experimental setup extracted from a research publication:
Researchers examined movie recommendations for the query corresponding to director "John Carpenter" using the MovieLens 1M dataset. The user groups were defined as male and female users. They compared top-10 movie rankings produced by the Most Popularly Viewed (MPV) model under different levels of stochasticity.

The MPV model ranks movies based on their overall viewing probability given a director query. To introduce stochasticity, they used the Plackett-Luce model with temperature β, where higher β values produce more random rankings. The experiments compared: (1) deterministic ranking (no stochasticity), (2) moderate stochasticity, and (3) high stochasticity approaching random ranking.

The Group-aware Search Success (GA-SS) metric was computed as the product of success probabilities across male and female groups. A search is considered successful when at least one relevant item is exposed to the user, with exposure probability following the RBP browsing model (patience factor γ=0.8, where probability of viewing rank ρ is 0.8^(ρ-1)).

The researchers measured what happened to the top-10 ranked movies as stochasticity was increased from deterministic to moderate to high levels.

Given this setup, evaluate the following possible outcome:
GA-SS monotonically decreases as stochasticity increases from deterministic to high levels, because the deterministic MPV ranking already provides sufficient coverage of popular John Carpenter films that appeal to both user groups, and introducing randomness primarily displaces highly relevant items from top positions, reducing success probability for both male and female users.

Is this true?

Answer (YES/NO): NO